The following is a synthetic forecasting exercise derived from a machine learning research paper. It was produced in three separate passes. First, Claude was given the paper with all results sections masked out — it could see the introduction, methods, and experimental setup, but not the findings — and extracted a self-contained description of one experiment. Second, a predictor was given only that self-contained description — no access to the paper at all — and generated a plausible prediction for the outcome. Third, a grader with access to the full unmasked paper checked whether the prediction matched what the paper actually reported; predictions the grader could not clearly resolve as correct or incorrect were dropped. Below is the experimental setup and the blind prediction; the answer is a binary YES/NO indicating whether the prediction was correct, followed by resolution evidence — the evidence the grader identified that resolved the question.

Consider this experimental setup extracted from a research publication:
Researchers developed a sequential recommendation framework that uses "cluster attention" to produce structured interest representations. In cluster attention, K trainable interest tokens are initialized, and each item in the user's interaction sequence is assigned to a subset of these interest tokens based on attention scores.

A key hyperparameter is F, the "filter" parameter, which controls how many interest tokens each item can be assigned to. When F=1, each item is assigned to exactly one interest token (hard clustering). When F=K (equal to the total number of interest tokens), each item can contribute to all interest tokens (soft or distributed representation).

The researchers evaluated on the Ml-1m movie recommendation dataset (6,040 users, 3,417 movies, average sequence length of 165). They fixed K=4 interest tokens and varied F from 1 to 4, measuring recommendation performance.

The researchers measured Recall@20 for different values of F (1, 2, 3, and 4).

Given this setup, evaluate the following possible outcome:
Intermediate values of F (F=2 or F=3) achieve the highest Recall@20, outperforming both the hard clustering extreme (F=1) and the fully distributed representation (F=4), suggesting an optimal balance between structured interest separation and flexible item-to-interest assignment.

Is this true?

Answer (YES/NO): NO